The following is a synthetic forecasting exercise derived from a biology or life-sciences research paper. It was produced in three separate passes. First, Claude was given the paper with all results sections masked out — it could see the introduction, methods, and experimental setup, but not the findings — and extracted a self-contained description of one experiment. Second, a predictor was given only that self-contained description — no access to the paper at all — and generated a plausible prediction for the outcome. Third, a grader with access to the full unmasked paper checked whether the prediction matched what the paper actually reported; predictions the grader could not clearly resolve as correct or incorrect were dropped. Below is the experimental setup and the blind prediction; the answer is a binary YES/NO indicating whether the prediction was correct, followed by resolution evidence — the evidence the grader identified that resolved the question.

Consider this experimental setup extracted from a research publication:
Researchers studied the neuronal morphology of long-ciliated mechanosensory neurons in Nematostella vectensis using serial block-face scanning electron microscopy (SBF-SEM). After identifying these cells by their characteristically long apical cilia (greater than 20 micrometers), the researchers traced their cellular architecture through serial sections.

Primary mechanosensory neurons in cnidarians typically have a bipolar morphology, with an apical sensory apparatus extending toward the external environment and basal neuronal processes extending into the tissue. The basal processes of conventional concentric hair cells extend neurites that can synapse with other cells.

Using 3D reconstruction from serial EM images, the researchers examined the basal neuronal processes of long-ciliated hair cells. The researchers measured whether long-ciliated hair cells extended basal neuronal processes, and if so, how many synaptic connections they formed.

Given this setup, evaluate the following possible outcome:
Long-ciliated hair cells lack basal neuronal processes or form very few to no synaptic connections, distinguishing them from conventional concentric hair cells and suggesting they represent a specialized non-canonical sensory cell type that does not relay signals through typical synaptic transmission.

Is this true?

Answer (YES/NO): NO